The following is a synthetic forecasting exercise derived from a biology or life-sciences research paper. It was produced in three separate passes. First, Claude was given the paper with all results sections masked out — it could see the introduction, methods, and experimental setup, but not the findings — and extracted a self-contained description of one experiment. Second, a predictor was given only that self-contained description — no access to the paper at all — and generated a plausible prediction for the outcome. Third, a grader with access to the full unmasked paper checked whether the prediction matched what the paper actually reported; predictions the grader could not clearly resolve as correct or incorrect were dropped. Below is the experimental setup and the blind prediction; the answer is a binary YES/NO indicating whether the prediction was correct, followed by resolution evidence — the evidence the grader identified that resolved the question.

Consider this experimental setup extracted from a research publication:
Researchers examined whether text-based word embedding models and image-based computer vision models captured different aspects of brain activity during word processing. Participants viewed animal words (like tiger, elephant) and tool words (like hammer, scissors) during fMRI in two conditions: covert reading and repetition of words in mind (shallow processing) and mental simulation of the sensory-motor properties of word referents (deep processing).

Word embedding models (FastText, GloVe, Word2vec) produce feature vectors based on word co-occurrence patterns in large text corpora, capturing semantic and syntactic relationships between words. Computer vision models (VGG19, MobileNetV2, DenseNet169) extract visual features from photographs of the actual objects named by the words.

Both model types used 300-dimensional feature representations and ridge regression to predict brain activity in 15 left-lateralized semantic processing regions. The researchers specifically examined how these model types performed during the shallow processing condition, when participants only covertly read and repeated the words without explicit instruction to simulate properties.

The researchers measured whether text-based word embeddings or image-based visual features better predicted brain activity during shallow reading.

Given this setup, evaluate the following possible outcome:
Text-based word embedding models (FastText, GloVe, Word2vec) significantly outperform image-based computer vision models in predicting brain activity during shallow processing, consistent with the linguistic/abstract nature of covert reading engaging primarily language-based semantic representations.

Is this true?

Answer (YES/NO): NO